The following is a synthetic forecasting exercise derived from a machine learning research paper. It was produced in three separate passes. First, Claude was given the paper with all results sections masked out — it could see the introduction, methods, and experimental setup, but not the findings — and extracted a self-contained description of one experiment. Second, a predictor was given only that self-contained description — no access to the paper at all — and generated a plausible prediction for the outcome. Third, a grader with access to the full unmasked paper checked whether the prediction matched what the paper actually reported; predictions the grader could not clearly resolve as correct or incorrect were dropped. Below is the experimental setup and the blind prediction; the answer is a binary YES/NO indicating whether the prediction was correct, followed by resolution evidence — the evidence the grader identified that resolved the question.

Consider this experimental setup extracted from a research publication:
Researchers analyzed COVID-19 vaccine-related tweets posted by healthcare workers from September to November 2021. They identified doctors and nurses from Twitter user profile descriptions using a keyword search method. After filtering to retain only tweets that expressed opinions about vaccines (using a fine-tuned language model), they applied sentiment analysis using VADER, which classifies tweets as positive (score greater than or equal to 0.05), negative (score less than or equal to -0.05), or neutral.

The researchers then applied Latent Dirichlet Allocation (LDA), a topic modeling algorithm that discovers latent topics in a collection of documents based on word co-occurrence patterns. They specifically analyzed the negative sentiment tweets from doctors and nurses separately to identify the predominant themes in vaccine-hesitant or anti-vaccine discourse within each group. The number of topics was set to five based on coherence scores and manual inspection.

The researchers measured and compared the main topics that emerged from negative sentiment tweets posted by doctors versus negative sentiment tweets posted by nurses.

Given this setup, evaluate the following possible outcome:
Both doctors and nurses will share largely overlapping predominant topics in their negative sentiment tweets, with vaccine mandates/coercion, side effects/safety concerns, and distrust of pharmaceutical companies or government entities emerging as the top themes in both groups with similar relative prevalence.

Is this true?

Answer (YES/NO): NO